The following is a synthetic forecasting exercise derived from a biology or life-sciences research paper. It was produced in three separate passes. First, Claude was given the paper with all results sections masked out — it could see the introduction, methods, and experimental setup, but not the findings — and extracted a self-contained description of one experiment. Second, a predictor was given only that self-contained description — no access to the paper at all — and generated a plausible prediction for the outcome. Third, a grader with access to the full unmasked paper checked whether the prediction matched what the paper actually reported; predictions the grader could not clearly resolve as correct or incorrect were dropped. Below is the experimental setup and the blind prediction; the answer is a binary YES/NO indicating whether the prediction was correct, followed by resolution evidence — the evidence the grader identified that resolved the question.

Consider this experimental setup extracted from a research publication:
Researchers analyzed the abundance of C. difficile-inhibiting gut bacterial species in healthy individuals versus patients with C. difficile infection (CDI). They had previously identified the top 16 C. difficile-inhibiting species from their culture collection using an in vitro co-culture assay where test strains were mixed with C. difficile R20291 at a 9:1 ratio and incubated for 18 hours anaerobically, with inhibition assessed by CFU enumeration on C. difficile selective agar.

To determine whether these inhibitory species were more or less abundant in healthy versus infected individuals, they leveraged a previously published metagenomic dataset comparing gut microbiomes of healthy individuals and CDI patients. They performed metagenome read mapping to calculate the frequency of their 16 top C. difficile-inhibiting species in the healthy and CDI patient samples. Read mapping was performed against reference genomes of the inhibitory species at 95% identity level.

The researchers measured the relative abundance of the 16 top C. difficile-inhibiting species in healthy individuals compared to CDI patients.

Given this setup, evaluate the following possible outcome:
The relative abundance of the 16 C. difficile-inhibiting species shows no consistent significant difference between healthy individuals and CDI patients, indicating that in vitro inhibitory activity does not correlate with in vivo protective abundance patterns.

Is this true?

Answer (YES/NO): NO